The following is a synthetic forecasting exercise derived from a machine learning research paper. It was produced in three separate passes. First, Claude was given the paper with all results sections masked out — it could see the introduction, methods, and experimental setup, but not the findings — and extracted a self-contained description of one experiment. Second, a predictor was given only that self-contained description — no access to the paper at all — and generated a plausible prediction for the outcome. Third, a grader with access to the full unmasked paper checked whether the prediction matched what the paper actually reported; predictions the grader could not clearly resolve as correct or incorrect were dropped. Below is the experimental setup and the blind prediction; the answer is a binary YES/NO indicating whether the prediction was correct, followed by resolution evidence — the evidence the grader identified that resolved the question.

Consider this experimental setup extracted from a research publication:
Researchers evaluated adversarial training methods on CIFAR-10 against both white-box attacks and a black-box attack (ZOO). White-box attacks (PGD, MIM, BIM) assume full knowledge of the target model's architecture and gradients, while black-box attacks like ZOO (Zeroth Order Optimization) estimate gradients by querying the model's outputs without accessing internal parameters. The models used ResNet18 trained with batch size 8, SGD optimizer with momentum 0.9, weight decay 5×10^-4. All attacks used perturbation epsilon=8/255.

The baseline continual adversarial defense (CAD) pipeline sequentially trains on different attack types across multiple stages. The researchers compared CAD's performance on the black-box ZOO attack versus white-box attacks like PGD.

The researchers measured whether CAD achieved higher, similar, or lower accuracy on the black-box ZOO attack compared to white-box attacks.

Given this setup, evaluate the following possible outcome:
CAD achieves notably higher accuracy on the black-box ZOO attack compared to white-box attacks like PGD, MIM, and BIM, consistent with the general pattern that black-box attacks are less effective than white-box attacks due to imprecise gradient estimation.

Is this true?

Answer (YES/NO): NO